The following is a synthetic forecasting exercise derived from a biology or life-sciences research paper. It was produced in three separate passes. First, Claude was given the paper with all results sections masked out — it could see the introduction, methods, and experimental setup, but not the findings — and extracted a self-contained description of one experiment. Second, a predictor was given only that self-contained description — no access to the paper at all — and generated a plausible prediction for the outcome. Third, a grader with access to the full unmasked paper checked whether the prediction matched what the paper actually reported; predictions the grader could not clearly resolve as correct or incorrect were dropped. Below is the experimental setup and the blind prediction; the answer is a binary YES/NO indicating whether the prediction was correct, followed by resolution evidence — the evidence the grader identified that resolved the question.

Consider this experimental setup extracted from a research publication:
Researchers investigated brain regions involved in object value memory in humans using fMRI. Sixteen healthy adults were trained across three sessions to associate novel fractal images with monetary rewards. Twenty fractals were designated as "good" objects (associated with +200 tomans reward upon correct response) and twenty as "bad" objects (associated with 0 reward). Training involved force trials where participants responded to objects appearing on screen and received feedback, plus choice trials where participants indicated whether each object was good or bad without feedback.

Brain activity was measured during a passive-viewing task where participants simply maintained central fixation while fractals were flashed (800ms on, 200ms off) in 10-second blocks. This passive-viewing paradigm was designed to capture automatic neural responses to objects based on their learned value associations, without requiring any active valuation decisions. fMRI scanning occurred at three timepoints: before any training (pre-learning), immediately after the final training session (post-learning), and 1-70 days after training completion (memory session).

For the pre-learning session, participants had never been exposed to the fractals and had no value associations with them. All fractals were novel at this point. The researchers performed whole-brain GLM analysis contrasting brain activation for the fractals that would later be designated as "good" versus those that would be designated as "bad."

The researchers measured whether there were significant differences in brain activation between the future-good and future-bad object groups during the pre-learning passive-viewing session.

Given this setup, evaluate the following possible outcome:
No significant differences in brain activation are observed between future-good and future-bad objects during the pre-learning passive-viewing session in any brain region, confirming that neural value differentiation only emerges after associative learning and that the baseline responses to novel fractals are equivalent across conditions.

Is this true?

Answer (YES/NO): YES